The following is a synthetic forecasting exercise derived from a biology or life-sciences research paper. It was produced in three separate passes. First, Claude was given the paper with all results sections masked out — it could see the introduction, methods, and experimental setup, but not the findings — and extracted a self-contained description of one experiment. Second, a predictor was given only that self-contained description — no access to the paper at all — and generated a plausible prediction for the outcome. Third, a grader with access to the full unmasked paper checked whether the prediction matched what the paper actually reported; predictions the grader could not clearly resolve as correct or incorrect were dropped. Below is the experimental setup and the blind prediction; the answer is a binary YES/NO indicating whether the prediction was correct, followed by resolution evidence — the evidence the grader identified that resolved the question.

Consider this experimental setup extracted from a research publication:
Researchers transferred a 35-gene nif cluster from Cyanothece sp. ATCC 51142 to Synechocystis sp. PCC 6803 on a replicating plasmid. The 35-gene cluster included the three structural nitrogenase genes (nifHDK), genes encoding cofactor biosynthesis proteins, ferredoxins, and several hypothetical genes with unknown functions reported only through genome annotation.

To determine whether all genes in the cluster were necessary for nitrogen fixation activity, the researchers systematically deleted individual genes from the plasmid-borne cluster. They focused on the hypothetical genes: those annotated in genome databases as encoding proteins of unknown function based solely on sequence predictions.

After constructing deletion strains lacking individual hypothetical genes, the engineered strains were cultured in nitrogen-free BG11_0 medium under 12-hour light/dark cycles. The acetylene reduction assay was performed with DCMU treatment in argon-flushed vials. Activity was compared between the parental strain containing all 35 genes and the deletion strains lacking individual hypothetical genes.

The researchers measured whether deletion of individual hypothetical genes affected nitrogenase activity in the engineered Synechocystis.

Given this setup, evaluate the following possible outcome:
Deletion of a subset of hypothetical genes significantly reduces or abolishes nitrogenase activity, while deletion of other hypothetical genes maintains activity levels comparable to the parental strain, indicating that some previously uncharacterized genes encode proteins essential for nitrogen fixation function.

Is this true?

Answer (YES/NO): NO